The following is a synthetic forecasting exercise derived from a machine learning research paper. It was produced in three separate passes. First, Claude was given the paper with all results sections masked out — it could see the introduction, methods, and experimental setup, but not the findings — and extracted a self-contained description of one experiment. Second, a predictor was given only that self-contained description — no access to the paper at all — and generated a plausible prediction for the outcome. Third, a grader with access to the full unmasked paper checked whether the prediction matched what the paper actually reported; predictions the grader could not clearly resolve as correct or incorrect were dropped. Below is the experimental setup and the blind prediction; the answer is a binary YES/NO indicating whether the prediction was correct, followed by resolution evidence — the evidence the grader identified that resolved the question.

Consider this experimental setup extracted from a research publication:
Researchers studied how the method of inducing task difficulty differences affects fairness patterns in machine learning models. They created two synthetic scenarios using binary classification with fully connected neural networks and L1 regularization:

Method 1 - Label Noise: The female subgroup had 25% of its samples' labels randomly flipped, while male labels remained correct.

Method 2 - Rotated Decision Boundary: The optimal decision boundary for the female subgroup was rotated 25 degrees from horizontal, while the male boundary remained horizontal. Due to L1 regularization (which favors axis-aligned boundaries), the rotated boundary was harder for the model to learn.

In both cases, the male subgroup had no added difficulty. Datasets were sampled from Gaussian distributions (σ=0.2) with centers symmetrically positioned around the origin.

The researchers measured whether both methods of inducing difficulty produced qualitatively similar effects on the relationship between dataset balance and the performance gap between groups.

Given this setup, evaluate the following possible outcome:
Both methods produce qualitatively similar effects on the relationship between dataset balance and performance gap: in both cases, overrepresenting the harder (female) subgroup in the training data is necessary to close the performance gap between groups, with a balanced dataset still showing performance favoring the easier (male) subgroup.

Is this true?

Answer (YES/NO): YES